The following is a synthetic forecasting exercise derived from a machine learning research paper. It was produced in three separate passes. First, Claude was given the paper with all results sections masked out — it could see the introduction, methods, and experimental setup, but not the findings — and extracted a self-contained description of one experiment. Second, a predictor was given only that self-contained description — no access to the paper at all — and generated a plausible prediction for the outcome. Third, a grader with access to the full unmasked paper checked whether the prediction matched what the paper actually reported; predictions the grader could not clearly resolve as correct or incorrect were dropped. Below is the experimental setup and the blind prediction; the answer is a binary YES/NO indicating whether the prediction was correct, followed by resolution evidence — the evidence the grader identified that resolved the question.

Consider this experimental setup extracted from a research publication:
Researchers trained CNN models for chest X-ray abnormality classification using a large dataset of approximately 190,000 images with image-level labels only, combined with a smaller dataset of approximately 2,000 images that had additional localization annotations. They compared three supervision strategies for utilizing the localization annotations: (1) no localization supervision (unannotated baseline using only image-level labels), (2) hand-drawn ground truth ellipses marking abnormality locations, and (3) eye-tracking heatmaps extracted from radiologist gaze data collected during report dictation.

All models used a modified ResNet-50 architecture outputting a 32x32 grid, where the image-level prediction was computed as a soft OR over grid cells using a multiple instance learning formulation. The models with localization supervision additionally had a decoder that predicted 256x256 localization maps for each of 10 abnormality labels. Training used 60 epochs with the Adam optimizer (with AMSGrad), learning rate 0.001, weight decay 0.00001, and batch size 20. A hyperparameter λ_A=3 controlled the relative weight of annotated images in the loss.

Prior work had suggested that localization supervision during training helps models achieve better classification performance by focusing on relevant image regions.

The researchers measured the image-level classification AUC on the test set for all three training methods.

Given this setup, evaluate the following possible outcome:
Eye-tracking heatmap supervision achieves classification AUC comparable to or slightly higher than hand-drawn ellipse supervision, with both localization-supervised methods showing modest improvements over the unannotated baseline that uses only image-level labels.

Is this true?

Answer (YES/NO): NO